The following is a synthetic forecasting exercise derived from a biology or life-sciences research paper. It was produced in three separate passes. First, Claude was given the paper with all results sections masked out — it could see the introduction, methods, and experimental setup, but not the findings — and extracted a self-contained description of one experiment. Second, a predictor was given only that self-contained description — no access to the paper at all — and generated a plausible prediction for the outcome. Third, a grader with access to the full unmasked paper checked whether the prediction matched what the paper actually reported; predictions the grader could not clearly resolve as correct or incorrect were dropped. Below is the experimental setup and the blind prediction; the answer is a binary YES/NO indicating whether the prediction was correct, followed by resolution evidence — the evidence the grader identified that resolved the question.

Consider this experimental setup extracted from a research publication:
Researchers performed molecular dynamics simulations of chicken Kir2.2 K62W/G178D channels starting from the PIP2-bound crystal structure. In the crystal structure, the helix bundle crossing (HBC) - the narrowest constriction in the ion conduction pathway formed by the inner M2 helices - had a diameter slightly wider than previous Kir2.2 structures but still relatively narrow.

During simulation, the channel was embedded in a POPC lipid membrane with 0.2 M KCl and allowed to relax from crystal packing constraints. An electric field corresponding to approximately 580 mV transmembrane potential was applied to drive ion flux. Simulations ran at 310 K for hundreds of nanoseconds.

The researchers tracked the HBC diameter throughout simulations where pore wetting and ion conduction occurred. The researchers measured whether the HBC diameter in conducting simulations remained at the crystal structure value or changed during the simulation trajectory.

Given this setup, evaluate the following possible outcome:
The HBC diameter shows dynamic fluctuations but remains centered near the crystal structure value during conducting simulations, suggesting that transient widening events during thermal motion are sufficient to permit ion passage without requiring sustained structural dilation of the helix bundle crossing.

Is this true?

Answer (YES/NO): NO